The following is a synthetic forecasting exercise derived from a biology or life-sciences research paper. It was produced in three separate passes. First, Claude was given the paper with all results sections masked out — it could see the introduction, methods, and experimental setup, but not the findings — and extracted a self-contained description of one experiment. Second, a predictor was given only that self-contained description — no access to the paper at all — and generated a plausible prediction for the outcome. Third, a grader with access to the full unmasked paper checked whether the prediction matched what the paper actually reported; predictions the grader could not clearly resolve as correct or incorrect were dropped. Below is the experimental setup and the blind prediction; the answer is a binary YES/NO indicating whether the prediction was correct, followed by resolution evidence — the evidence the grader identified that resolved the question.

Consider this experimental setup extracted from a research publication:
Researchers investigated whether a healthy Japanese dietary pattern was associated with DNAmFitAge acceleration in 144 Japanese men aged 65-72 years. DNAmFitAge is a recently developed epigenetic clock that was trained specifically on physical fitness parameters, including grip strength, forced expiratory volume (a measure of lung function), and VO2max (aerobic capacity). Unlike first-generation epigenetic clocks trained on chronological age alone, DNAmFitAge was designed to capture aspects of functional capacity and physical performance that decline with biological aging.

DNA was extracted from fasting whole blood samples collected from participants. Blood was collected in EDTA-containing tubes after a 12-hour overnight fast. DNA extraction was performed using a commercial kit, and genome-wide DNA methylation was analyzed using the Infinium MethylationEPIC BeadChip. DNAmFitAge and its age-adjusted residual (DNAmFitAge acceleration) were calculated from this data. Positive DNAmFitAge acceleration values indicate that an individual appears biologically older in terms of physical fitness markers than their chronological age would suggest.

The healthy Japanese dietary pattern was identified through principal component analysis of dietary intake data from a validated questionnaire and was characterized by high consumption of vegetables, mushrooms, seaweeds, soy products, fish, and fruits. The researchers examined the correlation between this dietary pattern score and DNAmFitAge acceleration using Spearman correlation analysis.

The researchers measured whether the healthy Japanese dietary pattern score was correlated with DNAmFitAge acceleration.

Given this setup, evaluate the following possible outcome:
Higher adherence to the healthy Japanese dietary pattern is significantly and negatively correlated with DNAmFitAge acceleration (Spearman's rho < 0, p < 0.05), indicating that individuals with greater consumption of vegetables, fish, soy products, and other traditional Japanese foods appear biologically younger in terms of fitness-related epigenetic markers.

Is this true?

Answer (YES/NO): YES